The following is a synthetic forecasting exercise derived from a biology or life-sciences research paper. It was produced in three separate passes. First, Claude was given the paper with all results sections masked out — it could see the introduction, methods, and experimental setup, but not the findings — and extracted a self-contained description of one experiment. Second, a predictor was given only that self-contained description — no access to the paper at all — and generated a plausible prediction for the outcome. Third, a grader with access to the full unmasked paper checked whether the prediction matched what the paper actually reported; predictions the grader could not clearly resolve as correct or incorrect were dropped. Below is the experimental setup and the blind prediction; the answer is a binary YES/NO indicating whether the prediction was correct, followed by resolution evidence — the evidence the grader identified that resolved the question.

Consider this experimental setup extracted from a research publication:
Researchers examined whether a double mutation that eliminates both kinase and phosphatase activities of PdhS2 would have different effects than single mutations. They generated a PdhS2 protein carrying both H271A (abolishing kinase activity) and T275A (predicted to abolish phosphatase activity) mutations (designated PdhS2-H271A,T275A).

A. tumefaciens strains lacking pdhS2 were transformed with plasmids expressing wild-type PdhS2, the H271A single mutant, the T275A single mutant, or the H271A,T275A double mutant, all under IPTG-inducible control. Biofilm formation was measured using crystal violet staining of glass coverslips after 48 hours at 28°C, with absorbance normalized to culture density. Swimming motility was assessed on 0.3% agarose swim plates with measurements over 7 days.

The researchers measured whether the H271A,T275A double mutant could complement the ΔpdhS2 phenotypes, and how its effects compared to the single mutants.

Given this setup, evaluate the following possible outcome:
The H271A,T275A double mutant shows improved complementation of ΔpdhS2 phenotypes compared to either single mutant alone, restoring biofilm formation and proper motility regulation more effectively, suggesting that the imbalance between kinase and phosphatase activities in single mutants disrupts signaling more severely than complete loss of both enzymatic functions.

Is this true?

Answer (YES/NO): NO